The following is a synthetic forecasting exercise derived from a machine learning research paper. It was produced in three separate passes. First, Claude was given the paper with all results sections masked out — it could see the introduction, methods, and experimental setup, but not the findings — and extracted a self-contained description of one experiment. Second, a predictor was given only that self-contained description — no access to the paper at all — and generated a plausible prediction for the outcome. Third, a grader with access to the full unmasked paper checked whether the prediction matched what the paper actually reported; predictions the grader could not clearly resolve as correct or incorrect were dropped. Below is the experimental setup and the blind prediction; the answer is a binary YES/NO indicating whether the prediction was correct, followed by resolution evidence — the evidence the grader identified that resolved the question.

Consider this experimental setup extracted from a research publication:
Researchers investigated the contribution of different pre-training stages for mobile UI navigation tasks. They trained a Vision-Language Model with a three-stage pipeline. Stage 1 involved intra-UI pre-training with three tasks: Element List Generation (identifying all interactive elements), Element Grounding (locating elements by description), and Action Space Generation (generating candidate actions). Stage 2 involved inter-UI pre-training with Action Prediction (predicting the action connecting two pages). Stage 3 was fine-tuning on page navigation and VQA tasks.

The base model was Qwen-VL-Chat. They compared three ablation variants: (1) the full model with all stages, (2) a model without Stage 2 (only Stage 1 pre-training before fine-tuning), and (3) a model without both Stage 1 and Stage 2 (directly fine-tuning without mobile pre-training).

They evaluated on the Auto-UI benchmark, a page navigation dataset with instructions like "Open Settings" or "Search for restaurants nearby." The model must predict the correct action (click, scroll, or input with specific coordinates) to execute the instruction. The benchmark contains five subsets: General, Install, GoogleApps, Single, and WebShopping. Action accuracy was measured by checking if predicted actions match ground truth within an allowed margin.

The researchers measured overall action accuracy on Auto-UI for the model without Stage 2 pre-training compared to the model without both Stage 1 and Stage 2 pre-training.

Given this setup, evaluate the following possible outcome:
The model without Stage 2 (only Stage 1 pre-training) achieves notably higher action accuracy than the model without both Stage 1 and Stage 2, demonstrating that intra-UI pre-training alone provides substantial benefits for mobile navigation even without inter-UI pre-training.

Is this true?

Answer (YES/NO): NO